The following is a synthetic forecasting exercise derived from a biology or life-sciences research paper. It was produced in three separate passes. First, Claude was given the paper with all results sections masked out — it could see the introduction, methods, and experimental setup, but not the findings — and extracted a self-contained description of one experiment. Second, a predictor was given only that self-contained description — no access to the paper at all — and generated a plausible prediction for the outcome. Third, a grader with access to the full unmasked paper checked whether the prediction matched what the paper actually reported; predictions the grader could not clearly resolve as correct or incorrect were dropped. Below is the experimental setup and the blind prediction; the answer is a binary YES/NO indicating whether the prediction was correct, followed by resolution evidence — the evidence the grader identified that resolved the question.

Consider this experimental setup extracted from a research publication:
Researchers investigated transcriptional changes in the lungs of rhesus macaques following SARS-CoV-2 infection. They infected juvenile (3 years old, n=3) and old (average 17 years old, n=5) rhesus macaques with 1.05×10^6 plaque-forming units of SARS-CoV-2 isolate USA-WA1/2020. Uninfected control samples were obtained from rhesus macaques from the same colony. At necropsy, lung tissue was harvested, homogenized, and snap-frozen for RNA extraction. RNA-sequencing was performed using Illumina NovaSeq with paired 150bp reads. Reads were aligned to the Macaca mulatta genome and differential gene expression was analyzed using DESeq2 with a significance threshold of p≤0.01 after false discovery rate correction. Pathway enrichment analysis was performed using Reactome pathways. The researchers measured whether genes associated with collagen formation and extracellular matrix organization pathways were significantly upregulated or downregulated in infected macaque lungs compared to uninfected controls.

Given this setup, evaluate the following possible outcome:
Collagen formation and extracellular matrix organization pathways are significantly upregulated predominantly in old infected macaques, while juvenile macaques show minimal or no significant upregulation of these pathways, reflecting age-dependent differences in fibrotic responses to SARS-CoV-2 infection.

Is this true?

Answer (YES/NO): NO